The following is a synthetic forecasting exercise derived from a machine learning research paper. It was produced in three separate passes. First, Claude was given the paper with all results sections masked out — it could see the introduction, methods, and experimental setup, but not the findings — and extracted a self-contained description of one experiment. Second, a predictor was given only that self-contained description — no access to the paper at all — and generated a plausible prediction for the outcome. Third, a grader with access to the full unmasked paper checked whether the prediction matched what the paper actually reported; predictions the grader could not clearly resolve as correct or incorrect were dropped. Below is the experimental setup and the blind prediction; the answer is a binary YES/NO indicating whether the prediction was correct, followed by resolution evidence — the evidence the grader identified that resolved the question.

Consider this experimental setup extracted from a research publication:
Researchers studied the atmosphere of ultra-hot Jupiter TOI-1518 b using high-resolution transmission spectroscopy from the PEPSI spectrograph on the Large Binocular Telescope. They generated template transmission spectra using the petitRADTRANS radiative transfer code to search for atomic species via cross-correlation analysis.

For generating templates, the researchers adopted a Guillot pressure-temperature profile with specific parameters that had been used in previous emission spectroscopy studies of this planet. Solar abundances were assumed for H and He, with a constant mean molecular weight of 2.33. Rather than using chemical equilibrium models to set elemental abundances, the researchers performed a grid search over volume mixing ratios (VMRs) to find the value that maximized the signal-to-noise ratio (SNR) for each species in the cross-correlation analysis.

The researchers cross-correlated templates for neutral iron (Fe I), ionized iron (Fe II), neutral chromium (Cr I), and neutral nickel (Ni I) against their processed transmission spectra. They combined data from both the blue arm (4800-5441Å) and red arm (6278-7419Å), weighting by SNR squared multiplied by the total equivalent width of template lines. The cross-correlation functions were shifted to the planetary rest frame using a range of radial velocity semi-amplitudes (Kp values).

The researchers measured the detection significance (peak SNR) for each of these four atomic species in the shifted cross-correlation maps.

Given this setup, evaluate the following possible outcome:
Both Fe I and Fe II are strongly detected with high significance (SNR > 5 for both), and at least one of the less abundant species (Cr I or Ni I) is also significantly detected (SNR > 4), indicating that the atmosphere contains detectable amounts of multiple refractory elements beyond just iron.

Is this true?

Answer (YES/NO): YES